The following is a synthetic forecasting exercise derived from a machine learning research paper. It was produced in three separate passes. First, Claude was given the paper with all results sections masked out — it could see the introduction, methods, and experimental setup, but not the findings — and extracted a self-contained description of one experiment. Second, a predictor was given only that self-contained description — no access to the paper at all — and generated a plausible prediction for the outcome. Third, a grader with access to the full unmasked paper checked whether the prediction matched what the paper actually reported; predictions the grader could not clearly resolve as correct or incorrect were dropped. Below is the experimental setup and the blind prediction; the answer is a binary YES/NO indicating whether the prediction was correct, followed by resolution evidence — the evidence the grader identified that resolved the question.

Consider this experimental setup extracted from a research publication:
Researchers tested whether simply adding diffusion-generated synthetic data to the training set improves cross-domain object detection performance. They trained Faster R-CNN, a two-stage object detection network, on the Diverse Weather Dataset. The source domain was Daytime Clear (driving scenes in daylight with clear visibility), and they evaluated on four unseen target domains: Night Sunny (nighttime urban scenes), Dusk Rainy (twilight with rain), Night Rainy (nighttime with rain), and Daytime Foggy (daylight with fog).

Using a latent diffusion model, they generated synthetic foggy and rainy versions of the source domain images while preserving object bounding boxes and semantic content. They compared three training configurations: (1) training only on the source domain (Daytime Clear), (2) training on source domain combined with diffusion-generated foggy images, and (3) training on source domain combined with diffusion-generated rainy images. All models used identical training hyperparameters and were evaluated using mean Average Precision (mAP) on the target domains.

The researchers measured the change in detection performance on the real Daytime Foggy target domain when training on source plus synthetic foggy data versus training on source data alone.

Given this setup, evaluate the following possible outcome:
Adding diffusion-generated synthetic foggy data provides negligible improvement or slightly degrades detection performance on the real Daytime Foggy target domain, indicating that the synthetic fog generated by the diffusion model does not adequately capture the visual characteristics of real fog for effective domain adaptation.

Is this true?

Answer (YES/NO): YES